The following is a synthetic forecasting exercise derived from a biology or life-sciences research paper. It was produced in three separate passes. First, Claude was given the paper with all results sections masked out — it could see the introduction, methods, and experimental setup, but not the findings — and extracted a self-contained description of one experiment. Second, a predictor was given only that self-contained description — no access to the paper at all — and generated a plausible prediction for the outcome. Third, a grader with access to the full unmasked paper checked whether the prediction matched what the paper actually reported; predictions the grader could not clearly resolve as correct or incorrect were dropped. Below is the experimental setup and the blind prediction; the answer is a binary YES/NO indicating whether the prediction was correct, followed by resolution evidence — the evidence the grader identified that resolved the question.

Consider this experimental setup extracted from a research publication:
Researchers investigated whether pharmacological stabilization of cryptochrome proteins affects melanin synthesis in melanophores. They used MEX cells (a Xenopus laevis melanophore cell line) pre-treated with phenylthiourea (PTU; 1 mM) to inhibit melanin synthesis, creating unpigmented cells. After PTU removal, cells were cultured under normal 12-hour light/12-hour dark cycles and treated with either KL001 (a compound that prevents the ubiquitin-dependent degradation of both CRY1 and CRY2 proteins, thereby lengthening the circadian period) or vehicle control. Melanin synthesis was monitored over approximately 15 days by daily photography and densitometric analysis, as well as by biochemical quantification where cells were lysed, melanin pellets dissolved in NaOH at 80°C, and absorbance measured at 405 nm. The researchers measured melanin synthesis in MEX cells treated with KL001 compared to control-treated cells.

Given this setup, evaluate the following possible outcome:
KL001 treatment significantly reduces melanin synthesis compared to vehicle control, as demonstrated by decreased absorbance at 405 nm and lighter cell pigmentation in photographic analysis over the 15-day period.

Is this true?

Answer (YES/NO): YES